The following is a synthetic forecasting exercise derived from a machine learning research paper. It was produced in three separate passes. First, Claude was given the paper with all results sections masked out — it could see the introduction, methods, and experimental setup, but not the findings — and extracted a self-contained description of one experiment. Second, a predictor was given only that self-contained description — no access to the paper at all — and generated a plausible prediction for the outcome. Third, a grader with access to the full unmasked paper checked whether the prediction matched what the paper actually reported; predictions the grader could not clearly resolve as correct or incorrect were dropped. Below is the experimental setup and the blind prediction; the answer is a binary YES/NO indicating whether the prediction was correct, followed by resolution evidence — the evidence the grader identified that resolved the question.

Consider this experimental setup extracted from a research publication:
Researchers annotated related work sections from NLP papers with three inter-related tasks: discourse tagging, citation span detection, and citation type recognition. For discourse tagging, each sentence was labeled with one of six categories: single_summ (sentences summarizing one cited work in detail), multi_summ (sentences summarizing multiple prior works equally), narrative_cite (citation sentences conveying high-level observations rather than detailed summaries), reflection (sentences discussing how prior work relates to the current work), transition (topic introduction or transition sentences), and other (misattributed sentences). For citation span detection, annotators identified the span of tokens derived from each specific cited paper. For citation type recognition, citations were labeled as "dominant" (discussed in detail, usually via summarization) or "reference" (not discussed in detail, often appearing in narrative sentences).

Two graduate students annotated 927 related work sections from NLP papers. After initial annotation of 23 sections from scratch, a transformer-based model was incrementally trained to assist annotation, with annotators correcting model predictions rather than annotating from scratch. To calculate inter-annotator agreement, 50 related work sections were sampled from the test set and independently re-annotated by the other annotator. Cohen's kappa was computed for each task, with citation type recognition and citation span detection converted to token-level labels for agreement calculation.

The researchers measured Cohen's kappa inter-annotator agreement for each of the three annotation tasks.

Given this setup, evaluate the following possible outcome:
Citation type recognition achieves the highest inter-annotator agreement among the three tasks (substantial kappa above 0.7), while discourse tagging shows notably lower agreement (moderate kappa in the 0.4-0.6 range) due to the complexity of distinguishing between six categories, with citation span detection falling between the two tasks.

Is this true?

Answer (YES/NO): NO